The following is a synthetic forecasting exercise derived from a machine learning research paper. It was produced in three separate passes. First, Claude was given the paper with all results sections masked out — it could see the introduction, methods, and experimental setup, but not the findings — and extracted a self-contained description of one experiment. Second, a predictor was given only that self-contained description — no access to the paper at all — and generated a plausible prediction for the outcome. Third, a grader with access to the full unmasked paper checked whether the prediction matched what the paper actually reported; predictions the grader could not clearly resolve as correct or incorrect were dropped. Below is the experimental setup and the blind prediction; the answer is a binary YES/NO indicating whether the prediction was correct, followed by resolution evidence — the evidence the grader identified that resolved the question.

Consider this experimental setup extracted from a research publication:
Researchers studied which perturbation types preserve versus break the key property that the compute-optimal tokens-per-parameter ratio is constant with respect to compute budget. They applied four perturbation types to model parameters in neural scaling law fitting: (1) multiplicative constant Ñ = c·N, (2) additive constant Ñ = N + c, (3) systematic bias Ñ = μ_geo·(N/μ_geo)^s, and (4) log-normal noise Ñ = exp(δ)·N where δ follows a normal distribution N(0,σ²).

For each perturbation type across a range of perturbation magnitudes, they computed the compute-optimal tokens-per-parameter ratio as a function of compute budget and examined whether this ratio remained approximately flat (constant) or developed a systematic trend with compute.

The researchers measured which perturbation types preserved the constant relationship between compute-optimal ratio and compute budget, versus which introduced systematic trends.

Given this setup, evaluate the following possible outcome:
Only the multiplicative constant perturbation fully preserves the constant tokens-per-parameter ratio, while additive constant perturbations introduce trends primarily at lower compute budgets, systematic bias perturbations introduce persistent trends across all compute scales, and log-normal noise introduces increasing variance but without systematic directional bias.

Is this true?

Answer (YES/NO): NO